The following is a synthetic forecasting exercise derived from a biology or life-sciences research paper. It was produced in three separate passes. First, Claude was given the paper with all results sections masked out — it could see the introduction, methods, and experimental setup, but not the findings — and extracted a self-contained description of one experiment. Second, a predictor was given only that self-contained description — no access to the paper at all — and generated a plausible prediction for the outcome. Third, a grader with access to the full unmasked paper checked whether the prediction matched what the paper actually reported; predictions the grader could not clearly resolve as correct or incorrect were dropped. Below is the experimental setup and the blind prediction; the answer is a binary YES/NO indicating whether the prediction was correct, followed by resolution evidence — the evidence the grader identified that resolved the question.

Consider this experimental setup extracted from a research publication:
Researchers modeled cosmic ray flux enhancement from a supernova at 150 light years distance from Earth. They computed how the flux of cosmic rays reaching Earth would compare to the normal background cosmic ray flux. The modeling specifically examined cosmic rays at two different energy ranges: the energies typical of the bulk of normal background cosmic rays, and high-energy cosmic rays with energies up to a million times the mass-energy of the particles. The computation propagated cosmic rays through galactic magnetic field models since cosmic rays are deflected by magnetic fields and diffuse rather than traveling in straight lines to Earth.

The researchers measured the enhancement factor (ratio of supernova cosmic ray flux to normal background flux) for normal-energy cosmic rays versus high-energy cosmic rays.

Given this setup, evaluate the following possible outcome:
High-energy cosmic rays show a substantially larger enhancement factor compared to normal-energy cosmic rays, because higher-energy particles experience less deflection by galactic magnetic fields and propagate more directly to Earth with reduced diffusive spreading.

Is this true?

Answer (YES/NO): YES